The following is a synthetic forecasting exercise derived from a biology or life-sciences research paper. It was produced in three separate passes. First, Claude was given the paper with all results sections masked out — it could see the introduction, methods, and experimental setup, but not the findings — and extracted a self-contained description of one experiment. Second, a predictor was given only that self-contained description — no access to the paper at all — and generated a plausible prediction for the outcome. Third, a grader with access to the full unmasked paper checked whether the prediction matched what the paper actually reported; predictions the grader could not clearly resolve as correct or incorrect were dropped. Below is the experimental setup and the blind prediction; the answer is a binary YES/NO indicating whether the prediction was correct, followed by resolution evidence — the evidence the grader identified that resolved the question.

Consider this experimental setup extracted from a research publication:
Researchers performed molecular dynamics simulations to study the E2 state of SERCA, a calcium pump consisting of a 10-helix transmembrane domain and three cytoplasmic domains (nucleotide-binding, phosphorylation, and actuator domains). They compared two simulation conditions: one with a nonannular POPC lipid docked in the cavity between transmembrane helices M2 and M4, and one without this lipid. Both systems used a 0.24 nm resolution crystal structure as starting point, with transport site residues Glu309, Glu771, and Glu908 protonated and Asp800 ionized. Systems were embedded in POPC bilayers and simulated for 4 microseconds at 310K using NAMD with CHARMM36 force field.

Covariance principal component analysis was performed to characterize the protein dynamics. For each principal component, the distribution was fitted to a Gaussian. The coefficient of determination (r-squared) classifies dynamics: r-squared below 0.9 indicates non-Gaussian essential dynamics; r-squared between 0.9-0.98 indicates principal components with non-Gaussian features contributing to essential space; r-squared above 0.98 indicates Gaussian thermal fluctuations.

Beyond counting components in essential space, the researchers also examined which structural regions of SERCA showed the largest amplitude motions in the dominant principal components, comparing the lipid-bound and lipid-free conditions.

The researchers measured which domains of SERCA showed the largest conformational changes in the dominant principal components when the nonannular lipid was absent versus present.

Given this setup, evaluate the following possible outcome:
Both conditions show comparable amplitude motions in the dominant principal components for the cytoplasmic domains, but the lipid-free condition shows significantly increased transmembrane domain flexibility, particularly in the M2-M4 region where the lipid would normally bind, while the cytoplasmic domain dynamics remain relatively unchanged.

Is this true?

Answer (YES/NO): NO